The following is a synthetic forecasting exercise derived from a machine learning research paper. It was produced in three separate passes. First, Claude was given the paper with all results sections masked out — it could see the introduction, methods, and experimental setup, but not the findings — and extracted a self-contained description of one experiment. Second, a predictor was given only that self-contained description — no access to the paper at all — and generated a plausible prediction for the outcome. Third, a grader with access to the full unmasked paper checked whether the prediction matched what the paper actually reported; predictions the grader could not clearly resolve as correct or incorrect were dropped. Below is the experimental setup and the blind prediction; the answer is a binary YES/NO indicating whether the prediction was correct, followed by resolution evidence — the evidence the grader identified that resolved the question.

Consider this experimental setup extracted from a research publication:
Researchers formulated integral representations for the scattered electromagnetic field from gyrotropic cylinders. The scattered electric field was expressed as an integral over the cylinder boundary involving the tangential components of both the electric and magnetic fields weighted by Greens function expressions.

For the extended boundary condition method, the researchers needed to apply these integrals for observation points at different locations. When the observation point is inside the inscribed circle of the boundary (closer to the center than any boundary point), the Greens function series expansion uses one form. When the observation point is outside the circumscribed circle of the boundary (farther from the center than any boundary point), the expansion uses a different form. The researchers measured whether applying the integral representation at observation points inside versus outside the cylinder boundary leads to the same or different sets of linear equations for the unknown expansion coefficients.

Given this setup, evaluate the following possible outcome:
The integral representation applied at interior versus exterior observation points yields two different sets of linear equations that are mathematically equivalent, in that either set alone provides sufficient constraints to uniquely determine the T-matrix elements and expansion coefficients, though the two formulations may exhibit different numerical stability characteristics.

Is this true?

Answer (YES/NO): NO